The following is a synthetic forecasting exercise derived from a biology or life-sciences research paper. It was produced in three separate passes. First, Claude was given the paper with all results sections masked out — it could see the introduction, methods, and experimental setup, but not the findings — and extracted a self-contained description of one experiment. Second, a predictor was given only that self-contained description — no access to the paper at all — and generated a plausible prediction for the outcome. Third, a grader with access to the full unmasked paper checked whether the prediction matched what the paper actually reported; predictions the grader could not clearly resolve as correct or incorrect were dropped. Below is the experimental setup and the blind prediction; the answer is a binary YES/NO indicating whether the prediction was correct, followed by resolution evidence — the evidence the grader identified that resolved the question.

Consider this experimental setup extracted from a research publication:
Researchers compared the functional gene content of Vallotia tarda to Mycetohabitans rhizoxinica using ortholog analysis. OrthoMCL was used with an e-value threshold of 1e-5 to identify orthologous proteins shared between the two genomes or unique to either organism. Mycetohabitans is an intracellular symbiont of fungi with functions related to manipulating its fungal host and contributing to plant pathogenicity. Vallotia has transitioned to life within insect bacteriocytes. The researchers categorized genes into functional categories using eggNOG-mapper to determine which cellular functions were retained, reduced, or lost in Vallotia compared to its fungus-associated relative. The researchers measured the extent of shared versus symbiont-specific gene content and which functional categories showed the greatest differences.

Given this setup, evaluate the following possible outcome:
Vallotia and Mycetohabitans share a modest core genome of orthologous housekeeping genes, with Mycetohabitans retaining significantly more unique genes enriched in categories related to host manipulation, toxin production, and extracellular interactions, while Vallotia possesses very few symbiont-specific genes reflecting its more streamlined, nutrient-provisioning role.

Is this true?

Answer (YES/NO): YES